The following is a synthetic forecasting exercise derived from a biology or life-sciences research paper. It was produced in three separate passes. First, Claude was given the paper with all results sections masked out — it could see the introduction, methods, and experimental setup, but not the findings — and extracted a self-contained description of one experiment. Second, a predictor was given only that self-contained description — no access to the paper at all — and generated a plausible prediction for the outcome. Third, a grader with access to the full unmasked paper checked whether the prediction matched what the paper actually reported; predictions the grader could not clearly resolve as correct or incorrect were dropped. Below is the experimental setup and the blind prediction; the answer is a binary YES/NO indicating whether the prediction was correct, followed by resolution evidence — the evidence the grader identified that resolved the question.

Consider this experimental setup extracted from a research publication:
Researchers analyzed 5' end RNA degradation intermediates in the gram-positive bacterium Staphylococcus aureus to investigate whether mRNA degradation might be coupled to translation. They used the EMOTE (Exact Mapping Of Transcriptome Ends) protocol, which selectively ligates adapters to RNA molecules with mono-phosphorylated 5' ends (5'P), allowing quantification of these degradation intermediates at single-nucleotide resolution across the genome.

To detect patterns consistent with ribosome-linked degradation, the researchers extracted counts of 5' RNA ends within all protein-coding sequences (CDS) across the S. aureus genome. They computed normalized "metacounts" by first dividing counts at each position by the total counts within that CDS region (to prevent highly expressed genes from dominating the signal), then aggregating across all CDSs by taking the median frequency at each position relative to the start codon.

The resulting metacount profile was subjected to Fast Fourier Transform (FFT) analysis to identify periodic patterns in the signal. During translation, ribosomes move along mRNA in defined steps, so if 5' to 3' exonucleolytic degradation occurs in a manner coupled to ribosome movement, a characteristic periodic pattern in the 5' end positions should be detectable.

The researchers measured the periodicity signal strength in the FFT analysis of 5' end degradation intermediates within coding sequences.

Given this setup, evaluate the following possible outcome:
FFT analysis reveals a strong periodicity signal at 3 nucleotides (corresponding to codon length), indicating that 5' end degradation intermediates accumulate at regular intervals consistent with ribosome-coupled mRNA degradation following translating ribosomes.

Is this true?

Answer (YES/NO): YES